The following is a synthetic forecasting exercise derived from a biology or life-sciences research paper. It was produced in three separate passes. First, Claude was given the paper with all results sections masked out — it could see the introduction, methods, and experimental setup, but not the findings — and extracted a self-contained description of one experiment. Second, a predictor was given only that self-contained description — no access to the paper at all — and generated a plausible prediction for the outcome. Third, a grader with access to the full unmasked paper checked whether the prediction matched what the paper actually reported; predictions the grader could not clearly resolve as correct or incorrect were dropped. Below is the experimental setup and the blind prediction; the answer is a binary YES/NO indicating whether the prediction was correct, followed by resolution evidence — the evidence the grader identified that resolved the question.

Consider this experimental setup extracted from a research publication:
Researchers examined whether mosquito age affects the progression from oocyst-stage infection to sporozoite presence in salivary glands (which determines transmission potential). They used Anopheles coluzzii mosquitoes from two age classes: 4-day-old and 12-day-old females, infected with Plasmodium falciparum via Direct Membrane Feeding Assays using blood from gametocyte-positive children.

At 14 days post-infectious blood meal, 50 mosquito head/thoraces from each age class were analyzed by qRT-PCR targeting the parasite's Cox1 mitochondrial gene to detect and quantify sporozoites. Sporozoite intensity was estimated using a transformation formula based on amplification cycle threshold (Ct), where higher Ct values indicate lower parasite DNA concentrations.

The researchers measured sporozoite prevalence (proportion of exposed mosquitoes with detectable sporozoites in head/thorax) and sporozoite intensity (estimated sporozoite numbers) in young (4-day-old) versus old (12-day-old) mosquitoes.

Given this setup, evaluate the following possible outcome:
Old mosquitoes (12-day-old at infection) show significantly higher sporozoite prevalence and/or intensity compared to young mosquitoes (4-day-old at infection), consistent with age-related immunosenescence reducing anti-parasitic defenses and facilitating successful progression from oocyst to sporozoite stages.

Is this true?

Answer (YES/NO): NO